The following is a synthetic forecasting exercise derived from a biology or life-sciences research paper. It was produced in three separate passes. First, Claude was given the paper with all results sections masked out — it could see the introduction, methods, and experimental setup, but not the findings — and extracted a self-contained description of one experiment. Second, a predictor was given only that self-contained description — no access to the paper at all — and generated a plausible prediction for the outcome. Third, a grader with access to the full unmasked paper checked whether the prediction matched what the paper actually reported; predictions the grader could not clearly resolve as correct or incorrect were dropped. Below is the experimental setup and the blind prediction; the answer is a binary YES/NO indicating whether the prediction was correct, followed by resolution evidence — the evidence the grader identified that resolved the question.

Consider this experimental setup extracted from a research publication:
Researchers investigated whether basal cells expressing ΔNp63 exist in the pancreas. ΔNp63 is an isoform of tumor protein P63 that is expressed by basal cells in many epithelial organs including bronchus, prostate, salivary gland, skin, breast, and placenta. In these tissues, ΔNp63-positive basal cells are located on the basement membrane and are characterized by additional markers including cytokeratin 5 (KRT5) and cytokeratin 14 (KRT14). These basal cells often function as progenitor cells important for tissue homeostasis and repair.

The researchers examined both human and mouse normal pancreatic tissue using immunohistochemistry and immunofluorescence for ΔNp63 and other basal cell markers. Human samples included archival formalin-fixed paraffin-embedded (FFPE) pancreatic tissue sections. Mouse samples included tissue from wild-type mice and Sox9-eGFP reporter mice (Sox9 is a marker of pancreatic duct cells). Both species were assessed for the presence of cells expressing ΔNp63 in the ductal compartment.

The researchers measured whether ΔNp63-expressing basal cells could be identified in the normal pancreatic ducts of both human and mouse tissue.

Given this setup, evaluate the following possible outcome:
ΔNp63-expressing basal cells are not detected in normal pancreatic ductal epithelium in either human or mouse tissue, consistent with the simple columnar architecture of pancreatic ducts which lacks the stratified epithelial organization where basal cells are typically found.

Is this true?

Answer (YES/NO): NO